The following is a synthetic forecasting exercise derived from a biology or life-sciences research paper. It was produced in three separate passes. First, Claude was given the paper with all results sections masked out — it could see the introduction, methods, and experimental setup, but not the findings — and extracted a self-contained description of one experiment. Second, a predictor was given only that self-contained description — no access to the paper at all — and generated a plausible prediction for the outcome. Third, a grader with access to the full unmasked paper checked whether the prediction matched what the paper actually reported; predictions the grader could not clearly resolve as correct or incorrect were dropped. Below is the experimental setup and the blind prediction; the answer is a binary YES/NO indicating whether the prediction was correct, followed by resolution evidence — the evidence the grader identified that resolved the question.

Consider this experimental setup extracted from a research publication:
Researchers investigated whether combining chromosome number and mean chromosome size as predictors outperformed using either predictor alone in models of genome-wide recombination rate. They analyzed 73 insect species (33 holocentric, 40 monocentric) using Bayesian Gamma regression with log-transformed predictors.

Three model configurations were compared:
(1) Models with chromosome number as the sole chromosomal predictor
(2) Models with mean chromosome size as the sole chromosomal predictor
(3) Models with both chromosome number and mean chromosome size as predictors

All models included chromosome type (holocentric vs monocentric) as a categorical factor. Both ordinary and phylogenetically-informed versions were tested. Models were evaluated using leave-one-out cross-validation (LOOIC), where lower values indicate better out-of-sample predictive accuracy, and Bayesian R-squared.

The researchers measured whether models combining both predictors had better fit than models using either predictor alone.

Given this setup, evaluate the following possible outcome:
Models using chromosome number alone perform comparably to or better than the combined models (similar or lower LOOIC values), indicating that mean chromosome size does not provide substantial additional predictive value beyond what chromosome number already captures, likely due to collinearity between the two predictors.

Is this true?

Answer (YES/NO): NO